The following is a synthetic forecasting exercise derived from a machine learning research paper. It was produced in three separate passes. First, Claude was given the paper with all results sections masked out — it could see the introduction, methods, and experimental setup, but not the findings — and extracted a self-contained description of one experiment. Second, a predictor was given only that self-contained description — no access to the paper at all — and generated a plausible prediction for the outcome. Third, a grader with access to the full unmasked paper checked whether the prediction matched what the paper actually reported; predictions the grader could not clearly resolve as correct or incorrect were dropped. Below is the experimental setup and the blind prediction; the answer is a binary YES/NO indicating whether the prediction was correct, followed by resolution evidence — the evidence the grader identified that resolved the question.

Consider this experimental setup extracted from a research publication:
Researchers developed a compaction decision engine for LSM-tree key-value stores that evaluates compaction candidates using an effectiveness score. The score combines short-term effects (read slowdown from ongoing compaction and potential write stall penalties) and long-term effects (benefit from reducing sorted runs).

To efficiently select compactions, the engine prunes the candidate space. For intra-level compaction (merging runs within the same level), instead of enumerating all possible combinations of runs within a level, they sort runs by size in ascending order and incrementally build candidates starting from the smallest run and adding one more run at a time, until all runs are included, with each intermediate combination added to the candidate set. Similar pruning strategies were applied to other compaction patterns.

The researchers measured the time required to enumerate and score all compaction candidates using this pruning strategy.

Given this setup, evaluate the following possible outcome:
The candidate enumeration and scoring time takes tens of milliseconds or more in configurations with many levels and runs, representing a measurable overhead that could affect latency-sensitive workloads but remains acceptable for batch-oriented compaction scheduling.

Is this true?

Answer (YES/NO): NO